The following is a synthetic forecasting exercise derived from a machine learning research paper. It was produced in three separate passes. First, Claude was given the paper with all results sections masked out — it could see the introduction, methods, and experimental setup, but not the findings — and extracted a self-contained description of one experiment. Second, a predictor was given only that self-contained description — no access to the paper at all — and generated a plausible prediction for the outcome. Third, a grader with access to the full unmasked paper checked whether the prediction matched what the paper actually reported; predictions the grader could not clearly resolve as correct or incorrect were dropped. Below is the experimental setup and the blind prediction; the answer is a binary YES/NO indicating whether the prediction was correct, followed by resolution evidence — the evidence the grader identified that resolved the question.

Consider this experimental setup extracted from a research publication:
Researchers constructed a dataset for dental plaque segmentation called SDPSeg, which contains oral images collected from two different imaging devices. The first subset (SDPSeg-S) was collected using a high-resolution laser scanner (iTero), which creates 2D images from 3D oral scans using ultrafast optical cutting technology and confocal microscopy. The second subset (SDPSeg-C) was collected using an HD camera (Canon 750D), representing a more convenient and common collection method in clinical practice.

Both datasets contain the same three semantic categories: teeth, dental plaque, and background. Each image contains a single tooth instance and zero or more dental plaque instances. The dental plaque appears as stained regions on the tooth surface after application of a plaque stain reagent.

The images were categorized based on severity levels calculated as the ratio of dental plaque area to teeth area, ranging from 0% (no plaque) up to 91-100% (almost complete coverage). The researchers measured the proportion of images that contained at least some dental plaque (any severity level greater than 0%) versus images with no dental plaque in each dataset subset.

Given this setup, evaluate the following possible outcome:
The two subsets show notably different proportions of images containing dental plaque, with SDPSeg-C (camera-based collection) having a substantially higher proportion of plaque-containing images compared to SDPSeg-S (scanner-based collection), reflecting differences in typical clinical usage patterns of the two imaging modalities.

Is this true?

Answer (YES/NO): YES